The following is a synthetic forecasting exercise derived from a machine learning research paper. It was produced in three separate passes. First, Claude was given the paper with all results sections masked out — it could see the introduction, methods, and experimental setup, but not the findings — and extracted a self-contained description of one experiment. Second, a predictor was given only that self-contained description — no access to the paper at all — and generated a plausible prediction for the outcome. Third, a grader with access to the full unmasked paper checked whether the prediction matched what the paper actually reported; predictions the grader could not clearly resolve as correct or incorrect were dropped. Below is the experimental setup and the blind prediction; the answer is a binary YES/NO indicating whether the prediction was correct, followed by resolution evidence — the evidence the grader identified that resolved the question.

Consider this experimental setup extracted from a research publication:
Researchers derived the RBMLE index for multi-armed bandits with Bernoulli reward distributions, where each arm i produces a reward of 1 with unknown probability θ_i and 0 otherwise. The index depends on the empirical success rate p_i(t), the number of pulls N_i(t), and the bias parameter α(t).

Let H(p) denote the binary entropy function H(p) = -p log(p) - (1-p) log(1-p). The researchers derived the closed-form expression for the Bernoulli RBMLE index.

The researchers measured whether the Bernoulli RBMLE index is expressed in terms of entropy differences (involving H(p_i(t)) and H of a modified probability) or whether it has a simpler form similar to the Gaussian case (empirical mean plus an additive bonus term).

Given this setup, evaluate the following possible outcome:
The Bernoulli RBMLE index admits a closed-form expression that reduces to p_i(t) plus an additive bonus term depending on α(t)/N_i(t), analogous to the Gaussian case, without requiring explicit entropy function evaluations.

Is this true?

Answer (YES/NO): NO